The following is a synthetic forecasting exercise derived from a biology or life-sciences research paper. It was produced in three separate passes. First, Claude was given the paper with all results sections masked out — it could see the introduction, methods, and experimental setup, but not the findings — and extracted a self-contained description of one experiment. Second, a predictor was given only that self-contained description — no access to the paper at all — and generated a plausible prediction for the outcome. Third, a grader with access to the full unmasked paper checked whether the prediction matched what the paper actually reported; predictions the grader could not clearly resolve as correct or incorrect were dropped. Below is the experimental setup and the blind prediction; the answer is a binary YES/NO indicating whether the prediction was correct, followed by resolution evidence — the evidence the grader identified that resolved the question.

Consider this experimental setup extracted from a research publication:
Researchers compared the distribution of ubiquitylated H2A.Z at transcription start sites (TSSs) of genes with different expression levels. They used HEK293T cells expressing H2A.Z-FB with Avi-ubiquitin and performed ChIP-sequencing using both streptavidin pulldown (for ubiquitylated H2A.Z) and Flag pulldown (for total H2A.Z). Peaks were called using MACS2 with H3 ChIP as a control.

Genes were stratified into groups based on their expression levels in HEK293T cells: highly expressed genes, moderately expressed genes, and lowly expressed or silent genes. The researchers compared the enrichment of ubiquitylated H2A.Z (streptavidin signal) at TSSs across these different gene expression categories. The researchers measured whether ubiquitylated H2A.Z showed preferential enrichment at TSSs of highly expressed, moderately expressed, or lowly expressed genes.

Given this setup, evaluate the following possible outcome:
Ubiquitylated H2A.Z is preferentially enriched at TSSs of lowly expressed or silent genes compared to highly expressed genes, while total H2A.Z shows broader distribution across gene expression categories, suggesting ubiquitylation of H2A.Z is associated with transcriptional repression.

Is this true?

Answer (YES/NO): NO